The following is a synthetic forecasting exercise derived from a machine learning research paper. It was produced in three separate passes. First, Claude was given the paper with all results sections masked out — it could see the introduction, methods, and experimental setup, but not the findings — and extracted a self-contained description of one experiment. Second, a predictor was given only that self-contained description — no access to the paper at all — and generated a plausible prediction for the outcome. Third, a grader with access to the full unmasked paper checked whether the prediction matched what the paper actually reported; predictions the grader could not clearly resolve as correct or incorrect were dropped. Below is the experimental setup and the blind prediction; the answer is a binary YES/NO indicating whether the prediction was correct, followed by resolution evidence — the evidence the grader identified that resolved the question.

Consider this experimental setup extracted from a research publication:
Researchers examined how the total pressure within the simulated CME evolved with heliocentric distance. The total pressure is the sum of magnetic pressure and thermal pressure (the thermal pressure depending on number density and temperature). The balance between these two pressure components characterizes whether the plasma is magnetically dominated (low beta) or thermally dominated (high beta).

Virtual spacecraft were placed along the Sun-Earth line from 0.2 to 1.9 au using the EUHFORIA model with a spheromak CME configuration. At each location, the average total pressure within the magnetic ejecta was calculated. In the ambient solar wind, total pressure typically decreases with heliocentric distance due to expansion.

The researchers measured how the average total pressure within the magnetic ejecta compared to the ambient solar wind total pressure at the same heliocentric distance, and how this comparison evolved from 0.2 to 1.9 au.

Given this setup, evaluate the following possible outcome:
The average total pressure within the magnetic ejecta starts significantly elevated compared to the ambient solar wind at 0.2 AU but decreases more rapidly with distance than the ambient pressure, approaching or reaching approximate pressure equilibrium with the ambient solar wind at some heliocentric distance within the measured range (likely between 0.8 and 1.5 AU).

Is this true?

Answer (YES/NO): NO